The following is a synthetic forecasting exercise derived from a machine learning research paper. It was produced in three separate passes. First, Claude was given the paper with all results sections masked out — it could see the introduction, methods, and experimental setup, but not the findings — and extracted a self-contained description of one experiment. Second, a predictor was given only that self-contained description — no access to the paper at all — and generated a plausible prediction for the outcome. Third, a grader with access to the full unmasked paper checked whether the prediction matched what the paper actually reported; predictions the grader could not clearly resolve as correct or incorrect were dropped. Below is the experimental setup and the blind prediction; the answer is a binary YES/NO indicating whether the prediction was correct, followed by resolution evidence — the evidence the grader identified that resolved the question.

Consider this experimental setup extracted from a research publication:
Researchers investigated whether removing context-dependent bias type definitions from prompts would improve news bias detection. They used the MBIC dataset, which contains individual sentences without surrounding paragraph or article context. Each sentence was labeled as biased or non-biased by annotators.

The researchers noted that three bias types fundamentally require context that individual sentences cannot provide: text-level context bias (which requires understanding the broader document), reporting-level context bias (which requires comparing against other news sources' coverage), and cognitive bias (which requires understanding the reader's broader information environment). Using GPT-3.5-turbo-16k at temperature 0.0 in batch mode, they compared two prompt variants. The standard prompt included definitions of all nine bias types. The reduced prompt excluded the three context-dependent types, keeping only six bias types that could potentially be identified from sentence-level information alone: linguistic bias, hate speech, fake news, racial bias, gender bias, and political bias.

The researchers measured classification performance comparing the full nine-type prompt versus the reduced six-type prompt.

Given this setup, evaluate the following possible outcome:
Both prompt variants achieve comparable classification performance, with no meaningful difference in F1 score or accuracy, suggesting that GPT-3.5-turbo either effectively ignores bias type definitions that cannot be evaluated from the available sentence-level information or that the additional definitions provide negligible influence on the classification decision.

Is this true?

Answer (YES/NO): YES